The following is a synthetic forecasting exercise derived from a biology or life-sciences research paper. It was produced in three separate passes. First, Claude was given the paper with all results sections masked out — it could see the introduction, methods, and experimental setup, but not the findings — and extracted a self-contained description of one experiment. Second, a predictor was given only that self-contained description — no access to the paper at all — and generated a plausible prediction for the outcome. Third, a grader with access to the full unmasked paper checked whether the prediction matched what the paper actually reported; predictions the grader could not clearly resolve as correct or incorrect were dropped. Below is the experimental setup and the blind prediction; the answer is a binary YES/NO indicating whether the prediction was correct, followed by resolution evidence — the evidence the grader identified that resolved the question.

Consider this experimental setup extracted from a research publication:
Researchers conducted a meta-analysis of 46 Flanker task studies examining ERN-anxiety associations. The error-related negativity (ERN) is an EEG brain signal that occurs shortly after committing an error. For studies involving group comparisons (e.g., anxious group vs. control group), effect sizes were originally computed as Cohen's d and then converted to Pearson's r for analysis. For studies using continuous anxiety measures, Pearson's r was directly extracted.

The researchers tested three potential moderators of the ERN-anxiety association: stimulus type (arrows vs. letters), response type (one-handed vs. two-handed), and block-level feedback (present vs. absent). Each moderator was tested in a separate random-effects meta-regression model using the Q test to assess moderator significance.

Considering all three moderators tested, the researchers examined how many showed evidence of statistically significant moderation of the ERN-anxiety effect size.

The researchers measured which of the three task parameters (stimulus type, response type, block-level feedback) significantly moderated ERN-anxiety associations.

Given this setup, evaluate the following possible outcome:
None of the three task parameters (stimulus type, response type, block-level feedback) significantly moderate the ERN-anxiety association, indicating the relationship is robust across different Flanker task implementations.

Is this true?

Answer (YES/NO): NO